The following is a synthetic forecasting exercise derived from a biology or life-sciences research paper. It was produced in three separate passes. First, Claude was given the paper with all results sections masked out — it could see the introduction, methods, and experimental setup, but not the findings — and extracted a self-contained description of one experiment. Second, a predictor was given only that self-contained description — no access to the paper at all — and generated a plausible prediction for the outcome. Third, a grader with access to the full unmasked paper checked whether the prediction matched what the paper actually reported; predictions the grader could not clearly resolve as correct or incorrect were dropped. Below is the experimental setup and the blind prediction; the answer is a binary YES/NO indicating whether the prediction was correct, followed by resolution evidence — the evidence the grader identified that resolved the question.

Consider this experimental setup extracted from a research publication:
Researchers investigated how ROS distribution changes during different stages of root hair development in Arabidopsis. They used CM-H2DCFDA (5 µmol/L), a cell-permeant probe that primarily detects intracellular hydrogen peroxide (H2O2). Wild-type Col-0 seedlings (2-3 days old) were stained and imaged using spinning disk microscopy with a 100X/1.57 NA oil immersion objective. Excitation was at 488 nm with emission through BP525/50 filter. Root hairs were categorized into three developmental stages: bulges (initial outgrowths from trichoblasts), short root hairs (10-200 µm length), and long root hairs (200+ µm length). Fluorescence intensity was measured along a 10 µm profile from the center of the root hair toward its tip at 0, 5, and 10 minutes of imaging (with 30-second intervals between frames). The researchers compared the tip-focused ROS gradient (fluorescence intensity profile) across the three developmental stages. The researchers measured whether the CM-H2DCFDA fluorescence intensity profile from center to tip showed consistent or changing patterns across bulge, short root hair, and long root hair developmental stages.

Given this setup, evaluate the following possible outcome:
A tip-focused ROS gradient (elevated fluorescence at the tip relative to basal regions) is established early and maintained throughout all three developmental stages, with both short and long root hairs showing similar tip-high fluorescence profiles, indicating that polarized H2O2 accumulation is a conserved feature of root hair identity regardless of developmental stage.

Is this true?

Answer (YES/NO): NO